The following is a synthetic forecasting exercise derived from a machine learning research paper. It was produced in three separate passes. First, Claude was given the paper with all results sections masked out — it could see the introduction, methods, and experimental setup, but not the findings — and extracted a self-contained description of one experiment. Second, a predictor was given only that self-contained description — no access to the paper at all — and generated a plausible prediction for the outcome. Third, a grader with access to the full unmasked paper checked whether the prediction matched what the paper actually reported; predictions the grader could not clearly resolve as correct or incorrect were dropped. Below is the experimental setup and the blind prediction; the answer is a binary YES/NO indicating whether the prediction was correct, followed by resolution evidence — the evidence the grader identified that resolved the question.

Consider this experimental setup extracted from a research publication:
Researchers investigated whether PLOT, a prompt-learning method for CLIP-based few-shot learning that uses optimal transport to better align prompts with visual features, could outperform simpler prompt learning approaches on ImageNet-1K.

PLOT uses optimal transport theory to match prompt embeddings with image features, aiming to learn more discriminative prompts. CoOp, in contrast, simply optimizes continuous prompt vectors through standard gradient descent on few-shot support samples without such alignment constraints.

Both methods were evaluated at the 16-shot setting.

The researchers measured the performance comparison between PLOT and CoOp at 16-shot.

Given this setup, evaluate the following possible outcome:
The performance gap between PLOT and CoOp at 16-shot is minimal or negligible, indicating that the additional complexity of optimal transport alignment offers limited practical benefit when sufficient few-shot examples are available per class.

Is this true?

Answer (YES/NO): YES